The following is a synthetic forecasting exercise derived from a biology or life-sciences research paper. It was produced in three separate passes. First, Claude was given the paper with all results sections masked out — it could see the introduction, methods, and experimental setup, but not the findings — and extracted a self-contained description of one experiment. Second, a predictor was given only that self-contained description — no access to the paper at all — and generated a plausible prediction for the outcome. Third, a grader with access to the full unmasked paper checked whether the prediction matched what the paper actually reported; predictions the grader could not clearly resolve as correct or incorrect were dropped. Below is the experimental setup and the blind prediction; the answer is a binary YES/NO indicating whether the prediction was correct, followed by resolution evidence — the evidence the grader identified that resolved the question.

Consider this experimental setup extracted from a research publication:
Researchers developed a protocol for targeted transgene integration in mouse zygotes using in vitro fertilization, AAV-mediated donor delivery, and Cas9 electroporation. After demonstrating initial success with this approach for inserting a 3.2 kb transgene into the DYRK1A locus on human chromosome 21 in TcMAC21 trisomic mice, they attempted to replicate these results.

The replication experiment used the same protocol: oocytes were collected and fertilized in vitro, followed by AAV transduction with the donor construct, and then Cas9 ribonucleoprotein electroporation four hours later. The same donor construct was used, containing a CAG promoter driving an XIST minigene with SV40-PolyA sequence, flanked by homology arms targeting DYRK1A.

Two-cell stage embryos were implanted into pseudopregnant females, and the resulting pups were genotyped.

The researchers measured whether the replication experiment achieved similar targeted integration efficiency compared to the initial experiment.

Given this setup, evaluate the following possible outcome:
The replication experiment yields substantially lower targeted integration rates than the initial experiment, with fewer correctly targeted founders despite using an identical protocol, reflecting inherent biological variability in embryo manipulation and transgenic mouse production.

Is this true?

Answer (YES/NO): NO